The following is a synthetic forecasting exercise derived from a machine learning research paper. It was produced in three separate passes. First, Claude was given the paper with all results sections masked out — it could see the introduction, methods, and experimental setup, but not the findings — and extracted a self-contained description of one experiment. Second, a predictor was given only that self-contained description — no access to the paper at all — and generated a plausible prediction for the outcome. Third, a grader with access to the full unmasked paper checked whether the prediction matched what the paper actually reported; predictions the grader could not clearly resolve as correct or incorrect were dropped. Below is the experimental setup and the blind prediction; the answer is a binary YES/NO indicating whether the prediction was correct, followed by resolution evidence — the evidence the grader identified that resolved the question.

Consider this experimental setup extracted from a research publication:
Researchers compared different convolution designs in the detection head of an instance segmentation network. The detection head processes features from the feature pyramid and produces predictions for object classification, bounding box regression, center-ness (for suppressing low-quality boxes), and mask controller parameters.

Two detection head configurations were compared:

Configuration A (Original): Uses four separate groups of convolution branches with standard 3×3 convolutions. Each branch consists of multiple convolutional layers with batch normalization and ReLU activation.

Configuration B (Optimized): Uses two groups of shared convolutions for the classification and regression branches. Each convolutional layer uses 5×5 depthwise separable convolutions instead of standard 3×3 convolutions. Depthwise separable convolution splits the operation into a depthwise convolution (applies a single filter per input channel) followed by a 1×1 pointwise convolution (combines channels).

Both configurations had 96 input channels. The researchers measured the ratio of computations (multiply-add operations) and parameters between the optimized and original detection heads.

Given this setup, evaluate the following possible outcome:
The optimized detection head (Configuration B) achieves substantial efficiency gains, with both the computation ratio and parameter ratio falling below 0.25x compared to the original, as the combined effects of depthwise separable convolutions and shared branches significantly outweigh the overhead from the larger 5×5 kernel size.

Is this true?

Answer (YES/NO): YES